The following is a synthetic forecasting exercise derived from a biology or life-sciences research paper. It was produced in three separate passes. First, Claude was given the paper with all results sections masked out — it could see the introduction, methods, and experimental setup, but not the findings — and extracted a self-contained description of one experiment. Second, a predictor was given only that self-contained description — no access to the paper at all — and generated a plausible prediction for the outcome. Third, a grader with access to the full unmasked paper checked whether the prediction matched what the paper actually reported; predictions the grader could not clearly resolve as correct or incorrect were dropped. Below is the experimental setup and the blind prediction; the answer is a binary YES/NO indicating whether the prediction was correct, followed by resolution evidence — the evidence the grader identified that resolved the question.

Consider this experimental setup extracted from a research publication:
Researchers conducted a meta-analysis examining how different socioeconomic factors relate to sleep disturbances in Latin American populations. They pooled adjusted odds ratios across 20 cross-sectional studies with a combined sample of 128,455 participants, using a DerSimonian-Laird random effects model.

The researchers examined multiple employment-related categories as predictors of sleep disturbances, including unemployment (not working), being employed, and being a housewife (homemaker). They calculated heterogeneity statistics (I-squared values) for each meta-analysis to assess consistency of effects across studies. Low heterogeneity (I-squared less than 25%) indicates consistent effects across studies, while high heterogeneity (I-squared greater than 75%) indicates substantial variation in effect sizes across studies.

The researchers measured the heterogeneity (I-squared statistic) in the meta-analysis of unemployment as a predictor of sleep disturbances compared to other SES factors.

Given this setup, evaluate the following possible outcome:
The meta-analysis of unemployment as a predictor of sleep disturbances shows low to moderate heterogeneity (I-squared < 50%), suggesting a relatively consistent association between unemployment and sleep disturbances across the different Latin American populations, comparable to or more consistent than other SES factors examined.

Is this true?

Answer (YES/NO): YES